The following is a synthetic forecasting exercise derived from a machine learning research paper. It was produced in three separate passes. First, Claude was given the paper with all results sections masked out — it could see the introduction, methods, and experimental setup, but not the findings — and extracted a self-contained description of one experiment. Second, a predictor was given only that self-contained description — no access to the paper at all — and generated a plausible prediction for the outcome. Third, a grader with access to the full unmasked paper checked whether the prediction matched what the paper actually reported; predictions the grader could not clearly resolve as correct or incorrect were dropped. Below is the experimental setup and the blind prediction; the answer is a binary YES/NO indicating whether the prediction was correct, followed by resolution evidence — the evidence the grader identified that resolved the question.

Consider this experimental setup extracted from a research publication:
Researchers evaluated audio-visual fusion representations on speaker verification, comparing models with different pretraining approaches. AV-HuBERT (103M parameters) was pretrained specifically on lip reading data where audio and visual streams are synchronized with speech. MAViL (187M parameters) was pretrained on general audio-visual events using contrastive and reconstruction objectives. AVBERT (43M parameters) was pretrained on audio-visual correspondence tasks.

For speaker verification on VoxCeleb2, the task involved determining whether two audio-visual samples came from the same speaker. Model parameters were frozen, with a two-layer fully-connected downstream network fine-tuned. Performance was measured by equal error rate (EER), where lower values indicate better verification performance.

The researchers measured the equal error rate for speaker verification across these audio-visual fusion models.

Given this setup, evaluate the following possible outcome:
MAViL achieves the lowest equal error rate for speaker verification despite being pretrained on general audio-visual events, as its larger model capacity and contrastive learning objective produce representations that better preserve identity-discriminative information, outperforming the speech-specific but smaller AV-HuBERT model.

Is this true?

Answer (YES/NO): NO